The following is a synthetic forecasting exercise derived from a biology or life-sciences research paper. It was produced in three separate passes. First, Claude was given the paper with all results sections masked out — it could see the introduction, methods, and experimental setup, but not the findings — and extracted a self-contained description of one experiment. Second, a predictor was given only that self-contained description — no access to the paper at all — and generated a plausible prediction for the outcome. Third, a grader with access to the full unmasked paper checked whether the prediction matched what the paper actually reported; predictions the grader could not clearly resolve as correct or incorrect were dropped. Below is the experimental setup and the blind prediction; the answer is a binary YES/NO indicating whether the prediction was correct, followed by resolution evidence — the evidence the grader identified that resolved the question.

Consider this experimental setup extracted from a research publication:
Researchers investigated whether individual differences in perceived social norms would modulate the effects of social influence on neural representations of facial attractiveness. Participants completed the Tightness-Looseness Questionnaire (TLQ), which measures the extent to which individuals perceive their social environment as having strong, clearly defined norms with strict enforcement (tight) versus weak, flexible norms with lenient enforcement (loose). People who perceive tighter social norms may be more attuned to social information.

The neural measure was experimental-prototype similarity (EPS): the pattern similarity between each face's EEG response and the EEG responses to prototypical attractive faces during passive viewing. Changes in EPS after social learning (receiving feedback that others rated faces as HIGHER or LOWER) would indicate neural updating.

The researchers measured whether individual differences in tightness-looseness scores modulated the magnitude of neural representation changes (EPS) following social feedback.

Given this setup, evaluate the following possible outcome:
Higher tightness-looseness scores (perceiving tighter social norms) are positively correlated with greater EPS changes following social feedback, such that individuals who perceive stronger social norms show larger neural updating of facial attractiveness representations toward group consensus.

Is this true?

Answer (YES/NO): YES